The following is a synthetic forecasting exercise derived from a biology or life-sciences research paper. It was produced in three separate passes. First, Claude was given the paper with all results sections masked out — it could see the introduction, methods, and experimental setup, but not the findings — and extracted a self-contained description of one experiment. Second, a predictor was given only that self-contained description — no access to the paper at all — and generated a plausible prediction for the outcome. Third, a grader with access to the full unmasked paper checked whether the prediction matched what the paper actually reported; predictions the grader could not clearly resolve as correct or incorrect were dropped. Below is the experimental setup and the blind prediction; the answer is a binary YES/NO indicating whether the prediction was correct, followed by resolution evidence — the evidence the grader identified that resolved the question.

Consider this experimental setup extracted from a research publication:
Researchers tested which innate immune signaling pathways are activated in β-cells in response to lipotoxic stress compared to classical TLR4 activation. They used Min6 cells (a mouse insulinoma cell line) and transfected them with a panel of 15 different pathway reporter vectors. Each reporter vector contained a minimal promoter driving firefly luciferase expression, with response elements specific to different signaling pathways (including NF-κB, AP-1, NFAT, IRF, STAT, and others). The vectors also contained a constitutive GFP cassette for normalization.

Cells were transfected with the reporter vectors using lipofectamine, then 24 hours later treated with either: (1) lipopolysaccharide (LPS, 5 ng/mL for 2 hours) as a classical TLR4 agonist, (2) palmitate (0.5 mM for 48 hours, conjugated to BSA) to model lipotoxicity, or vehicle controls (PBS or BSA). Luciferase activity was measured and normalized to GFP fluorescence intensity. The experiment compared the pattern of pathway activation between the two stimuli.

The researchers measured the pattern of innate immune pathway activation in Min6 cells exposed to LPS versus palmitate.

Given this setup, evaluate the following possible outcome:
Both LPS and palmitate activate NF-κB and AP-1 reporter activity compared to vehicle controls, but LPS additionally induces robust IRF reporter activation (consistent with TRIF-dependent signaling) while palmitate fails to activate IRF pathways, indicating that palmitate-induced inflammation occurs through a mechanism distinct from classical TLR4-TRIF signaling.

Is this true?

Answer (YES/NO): NO